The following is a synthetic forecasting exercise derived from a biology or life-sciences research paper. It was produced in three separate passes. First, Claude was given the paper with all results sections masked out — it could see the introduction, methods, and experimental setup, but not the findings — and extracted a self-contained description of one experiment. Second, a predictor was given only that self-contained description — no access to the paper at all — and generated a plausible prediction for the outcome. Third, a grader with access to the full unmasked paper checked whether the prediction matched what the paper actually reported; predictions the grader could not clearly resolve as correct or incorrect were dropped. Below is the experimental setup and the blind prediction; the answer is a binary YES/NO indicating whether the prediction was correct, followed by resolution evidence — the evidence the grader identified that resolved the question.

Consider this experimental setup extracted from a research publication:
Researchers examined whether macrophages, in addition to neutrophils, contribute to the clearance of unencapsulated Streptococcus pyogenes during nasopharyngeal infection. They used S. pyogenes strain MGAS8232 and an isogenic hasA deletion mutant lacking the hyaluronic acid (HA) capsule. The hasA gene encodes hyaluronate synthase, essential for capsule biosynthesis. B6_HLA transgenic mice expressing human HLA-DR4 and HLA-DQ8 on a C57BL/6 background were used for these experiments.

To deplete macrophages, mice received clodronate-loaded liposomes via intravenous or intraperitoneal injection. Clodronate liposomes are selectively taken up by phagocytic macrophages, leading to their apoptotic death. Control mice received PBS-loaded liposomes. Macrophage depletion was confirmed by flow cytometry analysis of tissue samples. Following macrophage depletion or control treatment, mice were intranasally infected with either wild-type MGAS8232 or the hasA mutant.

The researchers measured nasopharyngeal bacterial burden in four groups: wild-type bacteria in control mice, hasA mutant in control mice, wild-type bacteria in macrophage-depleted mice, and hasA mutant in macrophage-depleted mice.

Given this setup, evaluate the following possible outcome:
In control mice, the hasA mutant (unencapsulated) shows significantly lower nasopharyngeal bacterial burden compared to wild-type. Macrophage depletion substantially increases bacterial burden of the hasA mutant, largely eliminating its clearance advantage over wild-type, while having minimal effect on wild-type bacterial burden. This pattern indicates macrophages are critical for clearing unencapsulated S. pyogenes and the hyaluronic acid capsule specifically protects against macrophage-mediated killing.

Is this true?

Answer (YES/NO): NO